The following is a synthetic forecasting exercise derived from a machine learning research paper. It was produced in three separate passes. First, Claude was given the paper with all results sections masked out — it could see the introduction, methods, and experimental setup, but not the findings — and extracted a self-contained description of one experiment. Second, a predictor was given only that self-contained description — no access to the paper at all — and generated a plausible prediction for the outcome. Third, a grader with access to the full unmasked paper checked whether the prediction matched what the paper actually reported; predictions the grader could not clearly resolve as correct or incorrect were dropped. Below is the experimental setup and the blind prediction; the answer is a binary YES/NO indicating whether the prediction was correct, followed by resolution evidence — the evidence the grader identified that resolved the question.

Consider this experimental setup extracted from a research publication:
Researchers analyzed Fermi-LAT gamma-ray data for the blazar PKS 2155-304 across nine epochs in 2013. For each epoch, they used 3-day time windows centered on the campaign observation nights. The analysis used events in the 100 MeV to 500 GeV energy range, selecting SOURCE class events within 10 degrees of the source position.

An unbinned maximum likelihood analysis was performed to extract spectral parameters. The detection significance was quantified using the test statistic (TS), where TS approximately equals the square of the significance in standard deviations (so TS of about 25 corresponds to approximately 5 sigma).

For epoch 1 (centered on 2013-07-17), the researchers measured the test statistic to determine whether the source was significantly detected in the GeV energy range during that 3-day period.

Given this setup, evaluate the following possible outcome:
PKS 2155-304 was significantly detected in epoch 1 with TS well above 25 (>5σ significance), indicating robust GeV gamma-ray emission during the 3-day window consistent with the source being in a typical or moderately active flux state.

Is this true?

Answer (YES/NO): NO